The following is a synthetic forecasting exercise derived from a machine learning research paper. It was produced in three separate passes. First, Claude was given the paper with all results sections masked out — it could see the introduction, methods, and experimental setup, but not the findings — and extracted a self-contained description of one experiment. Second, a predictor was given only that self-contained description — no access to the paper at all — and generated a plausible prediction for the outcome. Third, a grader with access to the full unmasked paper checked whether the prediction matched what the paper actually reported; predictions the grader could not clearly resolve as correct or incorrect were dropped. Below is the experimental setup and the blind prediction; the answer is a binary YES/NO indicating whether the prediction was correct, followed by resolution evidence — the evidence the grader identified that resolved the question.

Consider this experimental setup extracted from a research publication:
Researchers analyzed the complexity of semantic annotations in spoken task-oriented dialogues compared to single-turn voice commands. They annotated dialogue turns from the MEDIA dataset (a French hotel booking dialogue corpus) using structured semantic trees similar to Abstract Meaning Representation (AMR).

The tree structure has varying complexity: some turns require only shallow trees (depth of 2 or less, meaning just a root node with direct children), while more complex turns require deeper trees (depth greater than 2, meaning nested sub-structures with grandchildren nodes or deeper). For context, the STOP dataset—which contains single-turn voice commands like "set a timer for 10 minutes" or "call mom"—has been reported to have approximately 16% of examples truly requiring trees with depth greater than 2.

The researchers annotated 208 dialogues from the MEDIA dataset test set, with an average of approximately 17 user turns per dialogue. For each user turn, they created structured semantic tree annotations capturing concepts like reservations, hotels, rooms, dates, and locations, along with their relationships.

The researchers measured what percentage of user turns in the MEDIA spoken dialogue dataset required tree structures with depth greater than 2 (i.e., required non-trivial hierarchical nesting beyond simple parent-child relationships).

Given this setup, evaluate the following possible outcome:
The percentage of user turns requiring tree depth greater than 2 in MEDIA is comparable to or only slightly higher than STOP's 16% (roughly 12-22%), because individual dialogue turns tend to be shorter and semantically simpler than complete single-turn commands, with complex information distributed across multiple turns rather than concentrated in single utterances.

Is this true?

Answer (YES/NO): NO